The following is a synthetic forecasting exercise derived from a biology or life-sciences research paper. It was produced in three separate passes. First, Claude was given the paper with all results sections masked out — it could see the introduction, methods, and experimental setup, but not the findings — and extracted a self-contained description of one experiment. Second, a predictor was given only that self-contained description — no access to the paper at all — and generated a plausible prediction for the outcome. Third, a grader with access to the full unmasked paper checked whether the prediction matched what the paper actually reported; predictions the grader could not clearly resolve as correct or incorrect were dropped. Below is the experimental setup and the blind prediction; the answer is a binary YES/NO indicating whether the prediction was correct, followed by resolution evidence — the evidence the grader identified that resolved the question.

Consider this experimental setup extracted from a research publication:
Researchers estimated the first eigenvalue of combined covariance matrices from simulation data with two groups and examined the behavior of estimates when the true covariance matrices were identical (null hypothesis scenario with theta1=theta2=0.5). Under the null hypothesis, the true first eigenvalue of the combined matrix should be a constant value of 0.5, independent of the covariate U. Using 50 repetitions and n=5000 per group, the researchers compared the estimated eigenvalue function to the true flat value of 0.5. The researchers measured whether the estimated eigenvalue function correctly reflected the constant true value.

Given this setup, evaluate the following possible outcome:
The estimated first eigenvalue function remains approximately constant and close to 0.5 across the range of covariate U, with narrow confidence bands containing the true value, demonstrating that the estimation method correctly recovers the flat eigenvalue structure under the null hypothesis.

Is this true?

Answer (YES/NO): NO